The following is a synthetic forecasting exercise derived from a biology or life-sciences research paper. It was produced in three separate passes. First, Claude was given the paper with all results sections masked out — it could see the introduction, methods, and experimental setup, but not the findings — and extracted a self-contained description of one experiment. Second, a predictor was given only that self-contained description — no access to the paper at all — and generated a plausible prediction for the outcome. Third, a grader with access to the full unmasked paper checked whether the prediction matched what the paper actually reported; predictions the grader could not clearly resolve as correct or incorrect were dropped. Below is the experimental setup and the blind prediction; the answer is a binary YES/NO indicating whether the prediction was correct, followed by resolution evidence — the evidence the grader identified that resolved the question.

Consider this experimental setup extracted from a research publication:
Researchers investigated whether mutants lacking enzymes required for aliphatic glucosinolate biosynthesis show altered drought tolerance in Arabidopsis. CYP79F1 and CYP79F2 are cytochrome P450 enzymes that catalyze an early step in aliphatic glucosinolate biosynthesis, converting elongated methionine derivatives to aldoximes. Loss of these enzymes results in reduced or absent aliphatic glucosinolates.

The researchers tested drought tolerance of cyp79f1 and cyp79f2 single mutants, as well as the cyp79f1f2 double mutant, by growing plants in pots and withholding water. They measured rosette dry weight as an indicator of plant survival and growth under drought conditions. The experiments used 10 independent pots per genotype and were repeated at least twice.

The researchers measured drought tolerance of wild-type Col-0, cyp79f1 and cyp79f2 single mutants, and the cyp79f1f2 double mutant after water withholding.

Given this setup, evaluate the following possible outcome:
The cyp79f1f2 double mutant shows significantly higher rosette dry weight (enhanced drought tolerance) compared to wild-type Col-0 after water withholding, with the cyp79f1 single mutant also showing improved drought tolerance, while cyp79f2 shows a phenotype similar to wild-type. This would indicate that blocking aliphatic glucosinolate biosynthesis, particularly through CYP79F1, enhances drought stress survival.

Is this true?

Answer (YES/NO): NO